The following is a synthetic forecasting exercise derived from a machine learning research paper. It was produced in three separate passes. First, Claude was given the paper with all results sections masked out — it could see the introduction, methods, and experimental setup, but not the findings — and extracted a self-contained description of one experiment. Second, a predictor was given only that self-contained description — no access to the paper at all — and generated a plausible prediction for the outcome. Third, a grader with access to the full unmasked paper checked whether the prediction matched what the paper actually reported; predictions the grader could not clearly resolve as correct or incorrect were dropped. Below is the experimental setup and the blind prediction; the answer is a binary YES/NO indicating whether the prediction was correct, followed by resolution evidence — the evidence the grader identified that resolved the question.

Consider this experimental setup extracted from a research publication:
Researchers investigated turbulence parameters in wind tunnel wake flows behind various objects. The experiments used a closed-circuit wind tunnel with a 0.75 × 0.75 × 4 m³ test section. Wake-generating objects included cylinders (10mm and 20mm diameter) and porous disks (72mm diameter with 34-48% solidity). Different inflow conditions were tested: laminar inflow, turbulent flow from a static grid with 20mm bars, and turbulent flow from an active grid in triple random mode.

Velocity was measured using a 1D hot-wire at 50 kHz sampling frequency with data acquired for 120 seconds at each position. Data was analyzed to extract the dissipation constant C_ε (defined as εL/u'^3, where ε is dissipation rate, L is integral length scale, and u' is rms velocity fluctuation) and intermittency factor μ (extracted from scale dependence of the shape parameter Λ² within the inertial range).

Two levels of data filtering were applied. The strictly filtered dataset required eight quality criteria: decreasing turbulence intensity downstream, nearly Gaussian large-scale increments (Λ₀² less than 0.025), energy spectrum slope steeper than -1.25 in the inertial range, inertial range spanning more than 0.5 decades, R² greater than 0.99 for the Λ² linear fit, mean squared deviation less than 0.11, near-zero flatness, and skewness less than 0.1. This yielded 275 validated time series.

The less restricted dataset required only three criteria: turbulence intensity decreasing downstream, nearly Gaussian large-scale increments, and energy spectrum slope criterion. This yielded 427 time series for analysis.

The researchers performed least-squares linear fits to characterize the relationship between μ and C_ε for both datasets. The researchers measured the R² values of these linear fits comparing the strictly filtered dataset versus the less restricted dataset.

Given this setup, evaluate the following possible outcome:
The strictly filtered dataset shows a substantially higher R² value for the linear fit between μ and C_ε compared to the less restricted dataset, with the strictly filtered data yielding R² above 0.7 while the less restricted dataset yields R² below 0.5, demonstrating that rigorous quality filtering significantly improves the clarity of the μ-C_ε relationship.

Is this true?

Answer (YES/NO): NO